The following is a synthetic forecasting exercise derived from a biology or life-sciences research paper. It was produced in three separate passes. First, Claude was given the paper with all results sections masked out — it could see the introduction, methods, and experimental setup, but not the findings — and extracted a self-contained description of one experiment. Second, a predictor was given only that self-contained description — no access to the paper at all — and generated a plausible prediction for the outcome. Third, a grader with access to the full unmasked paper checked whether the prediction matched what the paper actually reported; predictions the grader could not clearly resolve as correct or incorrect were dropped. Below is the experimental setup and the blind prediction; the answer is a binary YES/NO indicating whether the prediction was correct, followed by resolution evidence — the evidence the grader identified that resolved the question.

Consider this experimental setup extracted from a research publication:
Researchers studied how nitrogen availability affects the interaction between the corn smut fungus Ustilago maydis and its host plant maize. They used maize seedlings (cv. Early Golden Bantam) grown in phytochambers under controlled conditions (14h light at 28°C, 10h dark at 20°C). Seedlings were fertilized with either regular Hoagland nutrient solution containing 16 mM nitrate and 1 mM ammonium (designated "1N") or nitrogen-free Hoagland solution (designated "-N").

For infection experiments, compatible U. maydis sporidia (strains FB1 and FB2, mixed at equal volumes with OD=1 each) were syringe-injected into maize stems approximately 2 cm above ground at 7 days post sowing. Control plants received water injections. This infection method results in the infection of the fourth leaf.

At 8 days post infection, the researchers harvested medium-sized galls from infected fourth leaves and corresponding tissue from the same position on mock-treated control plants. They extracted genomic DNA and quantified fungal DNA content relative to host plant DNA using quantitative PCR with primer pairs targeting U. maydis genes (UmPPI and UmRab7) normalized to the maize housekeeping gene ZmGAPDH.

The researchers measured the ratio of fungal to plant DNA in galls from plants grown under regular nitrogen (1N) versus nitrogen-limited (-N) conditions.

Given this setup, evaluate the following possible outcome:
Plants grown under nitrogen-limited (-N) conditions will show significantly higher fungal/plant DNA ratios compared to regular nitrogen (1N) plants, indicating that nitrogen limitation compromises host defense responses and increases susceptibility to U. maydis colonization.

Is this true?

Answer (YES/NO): NO